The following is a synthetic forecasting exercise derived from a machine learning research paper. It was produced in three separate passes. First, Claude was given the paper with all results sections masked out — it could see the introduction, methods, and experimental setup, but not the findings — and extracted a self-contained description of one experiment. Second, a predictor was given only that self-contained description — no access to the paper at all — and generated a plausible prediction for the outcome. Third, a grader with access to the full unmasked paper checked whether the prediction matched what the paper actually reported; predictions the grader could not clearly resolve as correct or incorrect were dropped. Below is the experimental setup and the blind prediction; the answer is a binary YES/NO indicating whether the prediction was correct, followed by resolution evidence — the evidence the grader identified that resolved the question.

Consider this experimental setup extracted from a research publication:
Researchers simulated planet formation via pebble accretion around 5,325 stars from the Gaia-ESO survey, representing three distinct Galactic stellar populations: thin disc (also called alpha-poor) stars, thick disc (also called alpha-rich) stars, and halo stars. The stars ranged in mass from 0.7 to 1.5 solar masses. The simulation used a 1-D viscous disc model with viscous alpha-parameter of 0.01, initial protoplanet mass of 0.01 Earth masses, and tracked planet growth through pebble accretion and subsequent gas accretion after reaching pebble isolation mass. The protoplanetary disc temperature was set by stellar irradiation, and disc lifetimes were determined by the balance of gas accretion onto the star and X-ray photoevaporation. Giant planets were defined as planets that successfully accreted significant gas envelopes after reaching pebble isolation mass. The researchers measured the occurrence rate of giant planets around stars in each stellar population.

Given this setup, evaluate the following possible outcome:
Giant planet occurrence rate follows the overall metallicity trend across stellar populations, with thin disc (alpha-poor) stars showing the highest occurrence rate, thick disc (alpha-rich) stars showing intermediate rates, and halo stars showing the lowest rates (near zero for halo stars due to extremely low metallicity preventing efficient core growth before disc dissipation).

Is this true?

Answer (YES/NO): YES